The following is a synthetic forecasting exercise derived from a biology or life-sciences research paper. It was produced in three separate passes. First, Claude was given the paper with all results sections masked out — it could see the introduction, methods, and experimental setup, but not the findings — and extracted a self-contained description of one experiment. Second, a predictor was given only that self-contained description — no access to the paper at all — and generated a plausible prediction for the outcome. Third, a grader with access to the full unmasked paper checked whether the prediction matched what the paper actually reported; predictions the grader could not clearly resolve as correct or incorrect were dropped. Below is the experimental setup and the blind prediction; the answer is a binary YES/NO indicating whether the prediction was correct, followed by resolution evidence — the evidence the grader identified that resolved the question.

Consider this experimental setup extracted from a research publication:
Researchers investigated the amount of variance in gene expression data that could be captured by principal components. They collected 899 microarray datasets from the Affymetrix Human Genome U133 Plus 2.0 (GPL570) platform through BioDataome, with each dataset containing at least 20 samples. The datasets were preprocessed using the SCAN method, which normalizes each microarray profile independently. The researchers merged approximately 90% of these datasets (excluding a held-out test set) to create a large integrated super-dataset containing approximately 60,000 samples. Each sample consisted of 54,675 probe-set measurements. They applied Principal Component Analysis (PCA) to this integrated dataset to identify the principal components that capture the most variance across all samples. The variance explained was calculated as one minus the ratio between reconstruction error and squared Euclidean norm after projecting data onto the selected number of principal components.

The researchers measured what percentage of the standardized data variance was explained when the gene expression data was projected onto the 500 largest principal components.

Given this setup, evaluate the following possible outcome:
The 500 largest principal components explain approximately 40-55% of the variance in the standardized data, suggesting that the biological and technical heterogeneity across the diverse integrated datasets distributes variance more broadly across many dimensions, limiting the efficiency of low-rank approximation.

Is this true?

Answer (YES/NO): NO